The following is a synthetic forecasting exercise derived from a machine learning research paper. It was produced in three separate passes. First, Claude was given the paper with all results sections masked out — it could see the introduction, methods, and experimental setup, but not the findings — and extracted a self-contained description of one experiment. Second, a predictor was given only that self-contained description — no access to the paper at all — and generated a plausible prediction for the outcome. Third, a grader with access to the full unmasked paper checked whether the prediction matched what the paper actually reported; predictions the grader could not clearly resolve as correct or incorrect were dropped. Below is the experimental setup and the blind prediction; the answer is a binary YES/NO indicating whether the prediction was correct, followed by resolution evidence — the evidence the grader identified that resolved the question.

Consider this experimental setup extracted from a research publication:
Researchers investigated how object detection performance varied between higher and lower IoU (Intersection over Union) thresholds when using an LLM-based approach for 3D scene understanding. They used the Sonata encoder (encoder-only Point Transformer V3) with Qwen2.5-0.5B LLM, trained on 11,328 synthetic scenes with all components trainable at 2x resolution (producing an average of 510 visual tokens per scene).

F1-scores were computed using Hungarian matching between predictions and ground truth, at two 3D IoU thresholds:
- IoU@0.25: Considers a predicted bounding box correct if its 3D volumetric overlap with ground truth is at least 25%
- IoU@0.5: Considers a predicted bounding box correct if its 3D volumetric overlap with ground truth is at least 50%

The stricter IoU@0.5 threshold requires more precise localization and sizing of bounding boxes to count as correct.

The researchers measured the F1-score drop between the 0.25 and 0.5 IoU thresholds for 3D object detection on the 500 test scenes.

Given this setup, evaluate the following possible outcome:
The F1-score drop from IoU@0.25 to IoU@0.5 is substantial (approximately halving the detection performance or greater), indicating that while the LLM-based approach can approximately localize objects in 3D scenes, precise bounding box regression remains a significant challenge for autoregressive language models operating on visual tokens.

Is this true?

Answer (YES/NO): NO